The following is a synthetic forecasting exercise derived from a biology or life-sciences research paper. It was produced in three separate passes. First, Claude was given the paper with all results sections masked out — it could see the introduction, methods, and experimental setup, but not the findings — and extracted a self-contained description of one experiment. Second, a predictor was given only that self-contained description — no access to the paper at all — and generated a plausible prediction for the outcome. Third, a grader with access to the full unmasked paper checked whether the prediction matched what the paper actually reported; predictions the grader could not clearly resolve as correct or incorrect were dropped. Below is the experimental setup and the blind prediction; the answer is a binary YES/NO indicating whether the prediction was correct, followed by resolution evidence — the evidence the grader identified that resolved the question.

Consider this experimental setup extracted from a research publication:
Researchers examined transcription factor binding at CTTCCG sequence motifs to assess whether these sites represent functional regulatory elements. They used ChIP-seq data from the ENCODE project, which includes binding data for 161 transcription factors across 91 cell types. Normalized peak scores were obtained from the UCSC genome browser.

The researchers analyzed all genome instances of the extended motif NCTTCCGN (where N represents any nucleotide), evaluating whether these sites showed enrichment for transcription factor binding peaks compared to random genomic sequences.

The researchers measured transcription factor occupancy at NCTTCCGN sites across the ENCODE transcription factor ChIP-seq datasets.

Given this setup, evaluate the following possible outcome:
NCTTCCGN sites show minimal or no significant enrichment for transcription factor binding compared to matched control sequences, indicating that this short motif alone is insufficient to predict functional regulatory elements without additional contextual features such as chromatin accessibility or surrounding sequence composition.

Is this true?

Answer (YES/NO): NO